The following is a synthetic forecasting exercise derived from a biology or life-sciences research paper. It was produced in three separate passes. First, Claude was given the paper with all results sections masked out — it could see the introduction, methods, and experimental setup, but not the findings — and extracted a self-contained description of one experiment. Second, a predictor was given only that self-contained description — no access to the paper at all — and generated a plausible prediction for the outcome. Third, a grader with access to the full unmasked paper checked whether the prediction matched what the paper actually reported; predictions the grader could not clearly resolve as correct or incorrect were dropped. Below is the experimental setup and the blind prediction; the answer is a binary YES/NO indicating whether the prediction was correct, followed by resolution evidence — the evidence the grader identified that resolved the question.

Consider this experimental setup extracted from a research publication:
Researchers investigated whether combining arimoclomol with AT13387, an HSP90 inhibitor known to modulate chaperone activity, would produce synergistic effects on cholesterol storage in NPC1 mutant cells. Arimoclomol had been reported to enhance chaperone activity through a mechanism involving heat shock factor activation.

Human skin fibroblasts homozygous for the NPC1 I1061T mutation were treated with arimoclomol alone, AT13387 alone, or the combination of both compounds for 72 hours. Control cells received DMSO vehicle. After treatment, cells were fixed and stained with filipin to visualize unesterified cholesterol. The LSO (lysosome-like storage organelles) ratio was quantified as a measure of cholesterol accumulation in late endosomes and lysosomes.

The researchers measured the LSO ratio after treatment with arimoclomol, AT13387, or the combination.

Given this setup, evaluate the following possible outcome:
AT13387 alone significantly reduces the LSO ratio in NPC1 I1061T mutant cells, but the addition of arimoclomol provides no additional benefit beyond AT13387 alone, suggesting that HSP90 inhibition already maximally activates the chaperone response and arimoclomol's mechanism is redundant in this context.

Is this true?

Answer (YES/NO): YES